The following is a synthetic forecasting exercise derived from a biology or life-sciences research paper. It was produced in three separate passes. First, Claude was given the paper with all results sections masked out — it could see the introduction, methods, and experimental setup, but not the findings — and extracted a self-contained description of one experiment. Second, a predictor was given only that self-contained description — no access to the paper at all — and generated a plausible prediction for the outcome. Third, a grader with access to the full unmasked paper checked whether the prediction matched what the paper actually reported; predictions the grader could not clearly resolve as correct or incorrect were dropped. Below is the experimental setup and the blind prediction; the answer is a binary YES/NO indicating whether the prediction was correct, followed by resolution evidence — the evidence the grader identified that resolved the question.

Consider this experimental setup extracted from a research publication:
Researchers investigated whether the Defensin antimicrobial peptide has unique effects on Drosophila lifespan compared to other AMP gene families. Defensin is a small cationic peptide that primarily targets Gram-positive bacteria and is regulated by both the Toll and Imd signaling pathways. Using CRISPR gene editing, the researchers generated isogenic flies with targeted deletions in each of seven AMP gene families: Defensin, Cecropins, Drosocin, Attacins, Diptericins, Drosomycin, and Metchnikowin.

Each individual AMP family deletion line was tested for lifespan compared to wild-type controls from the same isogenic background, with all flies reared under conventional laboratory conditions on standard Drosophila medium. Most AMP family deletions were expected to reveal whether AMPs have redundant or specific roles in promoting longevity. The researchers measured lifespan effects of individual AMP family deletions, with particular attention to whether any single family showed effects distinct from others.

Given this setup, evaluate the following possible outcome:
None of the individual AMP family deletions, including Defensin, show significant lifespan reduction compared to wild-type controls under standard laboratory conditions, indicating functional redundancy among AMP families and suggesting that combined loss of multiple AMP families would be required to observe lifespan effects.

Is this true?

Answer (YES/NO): NO